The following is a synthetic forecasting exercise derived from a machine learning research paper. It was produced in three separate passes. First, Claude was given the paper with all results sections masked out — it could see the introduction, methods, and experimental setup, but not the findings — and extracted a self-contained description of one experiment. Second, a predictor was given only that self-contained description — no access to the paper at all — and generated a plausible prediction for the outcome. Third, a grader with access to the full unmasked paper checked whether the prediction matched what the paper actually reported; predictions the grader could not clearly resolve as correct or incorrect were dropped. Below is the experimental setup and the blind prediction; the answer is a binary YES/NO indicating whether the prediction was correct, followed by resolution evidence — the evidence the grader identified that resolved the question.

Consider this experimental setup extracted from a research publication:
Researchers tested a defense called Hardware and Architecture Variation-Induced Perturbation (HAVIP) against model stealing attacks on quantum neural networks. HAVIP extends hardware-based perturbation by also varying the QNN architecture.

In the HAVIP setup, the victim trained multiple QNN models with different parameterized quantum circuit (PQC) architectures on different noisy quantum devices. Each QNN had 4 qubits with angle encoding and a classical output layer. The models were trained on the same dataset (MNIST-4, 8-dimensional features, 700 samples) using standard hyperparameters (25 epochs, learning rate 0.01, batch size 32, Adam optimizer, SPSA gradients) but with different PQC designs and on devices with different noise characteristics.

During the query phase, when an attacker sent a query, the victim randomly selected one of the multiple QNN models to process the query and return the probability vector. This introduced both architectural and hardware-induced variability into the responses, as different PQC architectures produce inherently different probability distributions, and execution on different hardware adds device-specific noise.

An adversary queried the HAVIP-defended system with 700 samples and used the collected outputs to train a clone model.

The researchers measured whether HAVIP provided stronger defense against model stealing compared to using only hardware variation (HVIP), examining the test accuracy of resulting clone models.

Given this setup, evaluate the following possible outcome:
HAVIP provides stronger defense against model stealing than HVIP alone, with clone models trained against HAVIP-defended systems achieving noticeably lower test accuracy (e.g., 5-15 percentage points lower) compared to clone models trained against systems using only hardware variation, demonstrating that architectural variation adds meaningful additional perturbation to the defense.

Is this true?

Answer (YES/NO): NO